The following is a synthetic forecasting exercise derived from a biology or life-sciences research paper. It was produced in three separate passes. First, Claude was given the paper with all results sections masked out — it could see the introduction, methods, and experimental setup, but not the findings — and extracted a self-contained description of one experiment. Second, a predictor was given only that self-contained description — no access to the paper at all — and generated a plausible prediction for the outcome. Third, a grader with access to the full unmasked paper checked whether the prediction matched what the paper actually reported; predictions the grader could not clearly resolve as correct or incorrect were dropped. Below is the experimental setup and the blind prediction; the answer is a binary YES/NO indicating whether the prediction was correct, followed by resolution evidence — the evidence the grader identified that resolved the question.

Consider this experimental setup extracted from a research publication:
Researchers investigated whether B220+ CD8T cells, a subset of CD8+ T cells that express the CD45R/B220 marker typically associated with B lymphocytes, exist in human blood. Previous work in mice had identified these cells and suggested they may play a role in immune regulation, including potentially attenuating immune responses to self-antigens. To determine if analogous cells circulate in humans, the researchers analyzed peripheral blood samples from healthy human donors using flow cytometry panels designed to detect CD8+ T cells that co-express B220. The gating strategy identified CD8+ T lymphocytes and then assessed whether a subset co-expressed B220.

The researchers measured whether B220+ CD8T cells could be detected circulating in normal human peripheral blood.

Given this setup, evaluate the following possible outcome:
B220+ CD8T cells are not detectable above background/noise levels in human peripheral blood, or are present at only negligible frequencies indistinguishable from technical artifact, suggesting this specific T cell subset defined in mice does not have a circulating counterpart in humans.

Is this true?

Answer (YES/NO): NO